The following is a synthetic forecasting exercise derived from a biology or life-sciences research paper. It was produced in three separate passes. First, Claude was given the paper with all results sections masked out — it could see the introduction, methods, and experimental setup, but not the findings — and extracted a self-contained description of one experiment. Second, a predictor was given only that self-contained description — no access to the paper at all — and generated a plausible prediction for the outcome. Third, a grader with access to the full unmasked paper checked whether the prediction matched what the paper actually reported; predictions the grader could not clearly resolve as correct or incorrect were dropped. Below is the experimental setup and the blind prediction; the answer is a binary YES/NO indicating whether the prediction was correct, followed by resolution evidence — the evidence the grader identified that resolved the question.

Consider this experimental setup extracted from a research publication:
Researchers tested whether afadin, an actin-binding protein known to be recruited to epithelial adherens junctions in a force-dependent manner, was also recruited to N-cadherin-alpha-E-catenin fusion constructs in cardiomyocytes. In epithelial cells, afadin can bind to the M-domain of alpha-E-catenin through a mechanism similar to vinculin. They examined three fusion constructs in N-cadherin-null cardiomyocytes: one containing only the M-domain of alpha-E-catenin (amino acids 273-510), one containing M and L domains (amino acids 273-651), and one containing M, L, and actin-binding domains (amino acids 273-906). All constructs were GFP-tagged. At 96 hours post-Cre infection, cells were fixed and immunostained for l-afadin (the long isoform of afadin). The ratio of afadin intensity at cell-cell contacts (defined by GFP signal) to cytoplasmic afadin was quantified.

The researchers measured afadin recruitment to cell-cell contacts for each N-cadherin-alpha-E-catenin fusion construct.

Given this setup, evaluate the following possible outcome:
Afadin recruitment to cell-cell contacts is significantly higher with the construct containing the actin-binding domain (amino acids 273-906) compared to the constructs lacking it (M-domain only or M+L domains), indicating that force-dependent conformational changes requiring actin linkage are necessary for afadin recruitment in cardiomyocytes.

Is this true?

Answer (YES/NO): YES